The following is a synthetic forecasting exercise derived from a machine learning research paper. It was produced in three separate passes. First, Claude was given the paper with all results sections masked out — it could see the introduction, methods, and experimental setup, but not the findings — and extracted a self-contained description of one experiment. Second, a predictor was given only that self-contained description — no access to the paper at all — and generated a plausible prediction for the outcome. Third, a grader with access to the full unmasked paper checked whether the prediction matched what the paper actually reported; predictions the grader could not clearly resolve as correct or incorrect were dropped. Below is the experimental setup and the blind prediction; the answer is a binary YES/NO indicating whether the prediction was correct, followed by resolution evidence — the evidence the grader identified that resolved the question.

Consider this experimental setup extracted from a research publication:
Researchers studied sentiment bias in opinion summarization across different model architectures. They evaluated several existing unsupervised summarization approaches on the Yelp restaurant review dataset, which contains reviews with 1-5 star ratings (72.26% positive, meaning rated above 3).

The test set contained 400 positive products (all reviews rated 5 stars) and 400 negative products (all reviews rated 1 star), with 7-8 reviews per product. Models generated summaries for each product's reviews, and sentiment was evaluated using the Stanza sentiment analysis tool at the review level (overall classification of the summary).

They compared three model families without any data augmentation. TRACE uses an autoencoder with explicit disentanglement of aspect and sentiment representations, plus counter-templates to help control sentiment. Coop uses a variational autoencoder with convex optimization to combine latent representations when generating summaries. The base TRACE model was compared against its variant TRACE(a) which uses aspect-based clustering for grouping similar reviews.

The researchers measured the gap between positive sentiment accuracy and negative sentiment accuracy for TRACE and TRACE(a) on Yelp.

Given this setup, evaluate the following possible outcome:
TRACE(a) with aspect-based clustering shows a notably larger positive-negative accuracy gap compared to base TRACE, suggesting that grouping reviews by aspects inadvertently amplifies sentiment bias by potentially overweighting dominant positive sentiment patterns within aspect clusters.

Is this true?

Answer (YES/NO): NO